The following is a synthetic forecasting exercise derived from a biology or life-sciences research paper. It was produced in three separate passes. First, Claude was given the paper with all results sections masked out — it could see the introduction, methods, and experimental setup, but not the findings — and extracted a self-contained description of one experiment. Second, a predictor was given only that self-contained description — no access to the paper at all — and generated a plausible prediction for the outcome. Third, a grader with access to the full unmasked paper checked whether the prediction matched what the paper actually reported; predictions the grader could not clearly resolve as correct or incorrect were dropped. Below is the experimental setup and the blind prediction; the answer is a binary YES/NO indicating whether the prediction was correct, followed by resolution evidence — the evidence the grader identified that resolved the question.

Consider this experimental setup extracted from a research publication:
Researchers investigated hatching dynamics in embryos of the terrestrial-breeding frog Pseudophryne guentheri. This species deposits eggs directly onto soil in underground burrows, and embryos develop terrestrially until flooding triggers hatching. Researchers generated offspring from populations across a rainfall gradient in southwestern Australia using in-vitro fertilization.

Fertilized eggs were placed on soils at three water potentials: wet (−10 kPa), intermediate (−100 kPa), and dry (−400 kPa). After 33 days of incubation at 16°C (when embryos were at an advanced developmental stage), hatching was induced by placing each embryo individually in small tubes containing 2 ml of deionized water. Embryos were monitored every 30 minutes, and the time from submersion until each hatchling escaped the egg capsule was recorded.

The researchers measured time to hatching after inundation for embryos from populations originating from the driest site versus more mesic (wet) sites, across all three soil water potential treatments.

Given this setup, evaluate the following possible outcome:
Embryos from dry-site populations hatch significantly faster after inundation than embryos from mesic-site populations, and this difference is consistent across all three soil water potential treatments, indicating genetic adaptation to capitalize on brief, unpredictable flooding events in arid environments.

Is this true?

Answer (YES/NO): YES